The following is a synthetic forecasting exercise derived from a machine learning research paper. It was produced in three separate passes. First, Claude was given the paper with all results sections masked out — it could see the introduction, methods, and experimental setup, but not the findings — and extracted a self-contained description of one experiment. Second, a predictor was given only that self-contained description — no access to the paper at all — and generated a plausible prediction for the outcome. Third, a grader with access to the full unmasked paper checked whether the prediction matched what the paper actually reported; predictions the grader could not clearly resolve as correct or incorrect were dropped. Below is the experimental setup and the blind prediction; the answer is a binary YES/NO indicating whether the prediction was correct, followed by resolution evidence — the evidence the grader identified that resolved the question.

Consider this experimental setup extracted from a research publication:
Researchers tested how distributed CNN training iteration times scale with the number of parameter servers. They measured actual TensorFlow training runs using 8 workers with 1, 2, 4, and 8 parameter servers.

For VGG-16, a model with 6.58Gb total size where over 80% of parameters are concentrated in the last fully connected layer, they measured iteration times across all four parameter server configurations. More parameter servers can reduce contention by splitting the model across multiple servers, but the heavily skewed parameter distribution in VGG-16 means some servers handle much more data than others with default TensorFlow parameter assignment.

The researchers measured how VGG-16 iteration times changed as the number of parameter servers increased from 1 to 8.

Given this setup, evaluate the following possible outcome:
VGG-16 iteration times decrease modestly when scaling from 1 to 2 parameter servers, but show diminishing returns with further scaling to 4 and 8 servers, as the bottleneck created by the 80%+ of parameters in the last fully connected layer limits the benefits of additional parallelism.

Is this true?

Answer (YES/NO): NO